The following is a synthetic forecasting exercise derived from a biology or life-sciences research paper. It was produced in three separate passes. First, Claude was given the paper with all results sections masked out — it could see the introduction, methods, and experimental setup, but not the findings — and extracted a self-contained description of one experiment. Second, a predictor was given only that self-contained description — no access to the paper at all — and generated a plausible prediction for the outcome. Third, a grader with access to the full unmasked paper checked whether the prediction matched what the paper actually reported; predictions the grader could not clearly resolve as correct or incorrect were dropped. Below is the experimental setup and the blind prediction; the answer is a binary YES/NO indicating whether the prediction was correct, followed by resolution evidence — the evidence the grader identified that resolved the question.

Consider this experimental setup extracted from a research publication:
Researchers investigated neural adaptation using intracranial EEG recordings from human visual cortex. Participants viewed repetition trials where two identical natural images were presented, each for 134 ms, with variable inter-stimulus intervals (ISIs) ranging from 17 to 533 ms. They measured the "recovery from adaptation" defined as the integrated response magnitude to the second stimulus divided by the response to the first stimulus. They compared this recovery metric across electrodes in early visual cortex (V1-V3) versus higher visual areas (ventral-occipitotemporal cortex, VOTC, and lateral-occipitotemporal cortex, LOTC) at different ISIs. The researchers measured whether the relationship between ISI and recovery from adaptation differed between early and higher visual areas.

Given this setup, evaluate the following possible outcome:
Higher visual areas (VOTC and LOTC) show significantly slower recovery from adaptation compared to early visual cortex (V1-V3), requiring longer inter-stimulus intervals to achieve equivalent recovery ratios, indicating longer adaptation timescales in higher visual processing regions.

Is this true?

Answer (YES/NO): YES